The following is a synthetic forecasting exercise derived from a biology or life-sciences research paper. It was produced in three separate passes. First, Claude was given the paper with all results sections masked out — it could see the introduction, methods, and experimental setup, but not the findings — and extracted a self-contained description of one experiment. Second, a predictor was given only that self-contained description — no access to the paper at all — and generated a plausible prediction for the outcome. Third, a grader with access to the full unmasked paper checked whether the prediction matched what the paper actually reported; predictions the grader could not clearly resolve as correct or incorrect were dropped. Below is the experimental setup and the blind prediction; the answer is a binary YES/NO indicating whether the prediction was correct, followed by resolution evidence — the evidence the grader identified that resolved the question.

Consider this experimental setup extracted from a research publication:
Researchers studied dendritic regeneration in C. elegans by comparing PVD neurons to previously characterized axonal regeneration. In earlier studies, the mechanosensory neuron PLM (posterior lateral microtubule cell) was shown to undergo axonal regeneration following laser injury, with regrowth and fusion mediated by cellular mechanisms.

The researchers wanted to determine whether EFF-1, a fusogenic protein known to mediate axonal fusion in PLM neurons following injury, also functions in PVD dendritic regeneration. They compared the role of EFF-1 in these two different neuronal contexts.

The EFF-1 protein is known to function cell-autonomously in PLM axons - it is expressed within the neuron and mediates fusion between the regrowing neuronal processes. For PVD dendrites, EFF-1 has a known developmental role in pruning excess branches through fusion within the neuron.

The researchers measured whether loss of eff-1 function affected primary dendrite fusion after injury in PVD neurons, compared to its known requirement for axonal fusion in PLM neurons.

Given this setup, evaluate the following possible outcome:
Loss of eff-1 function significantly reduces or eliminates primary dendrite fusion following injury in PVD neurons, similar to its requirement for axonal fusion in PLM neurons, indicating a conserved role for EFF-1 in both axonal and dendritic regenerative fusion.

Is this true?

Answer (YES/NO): NO